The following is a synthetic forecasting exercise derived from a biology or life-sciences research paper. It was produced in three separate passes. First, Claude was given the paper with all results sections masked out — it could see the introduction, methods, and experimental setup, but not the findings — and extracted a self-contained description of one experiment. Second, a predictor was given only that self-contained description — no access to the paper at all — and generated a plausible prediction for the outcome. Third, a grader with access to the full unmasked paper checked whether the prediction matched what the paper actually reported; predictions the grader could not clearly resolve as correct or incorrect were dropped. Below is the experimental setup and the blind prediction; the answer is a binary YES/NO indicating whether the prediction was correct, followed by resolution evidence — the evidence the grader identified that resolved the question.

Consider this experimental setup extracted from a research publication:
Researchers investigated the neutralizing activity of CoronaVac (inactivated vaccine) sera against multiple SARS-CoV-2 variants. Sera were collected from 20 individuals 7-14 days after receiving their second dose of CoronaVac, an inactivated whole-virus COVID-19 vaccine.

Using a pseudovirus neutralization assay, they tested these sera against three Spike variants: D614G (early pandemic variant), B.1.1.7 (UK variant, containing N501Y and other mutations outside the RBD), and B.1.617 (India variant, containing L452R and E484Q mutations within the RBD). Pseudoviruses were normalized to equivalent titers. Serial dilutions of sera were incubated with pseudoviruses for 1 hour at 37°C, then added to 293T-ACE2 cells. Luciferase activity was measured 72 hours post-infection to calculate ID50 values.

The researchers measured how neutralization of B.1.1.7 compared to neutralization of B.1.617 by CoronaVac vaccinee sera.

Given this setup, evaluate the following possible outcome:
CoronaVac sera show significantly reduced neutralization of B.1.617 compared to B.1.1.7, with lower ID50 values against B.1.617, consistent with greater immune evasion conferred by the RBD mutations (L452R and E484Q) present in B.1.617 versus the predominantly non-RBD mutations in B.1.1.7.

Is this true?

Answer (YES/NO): YES